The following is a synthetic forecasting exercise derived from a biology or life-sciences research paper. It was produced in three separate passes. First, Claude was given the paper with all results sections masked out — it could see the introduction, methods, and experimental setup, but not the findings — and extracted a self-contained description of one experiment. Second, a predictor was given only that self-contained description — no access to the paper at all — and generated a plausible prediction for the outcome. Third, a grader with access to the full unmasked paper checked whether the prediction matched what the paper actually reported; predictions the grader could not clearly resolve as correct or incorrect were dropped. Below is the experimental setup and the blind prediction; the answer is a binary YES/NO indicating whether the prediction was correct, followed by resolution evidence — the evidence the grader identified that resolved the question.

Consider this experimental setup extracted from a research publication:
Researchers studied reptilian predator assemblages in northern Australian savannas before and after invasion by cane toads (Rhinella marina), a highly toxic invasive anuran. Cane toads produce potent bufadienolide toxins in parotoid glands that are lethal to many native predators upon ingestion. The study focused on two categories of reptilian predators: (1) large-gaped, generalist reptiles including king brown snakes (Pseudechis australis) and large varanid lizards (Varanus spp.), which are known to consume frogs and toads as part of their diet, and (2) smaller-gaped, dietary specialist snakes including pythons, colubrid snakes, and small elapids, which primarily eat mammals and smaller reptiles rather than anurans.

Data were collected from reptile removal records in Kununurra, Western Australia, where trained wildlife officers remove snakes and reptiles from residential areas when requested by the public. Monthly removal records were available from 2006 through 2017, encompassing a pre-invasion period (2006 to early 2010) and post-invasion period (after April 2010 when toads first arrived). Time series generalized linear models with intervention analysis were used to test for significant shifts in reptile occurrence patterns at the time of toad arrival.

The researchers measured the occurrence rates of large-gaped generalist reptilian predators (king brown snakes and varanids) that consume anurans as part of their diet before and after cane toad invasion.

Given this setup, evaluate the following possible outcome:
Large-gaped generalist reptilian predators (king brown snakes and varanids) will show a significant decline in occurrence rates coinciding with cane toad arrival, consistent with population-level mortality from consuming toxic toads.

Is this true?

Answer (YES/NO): YES